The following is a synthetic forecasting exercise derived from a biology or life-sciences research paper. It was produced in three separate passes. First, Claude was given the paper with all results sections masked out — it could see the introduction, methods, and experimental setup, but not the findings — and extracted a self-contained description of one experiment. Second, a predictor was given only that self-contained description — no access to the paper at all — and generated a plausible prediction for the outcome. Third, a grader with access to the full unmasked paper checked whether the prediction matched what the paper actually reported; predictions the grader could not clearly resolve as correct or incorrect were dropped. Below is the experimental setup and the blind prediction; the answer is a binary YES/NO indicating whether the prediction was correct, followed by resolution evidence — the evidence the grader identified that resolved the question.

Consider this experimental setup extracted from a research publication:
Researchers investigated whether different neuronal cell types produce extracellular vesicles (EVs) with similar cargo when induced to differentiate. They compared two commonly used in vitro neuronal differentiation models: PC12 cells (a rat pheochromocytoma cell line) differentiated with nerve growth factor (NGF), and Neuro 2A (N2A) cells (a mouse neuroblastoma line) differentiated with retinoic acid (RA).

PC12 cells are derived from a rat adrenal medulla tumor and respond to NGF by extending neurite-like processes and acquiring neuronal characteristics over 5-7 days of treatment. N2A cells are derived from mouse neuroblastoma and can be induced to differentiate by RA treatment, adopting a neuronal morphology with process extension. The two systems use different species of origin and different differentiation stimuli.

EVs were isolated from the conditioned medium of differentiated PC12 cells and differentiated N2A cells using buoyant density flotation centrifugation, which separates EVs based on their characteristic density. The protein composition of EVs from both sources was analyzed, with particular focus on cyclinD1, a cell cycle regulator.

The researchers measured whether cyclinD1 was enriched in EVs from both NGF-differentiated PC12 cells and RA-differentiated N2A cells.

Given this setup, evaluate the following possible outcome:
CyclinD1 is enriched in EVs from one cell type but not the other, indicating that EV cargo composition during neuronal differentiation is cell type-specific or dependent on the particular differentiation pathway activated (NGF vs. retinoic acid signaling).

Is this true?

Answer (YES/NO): NO